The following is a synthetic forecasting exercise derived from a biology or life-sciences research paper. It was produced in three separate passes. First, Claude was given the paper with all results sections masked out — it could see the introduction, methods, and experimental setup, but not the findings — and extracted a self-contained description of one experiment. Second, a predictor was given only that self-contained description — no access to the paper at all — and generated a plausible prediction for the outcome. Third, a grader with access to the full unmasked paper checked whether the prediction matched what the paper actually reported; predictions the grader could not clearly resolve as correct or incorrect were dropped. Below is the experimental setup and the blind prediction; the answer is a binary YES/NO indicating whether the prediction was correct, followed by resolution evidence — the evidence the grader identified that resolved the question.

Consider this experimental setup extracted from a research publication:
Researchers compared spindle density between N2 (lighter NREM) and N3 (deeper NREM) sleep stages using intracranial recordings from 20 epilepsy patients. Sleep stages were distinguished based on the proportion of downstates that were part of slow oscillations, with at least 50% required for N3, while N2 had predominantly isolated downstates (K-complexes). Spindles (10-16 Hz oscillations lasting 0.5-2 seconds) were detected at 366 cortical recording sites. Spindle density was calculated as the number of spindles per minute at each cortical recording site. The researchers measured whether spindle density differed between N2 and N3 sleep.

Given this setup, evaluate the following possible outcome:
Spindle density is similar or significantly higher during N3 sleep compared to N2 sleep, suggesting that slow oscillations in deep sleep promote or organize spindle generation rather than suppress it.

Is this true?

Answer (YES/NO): NO